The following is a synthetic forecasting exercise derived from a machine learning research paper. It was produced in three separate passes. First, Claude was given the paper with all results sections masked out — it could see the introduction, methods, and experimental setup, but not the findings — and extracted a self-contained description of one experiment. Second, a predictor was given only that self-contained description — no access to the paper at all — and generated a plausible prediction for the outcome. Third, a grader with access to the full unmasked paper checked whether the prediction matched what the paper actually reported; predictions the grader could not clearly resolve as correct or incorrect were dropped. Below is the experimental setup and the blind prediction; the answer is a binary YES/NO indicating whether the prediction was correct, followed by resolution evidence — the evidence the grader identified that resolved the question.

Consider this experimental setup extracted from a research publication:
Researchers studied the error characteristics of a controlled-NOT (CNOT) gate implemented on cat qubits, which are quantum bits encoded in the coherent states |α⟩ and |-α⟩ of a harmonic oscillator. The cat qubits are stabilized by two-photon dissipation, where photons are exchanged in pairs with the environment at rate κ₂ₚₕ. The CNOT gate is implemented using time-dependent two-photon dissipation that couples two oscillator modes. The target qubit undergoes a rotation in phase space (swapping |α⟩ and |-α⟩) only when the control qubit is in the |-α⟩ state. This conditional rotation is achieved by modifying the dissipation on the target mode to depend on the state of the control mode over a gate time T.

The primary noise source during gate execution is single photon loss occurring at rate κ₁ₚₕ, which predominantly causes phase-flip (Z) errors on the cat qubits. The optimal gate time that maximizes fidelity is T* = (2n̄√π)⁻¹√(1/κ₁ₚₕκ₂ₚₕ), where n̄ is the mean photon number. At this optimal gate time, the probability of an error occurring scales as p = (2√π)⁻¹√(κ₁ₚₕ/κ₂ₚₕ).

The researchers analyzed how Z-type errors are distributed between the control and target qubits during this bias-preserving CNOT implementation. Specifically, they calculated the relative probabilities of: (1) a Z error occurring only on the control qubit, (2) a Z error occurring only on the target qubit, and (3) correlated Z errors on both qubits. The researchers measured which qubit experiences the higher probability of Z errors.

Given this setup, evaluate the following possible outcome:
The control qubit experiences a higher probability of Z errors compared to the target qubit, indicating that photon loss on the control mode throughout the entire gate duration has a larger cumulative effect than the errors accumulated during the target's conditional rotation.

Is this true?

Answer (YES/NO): YES